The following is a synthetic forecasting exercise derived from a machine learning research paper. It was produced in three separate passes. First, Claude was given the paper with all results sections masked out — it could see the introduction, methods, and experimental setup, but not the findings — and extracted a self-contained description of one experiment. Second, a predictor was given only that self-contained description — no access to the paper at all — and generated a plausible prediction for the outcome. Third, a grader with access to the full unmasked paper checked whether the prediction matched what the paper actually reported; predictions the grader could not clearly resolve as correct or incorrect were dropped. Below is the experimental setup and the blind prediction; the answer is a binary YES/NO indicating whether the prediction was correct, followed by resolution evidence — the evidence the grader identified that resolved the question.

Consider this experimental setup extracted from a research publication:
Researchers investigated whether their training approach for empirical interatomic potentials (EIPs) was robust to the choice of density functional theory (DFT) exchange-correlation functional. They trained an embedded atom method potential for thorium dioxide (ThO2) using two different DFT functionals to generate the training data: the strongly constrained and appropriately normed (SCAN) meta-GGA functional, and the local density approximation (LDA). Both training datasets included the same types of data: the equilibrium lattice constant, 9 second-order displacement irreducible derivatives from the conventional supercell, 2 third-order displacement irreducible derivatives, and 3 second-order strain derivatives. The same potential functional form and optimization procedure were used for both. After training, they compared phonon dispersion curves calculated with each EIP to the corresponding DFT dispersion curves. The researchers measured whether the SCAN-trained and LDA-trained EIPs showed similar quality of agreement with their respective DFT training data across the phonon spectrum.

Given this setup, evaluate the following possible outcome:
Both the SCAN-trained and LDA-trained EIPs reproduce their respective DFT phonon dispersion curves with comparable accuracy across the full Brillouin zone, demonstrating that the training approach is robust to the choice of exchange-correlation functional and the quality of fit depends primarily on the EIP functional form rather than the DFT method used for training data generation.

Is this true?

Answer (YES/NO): YES